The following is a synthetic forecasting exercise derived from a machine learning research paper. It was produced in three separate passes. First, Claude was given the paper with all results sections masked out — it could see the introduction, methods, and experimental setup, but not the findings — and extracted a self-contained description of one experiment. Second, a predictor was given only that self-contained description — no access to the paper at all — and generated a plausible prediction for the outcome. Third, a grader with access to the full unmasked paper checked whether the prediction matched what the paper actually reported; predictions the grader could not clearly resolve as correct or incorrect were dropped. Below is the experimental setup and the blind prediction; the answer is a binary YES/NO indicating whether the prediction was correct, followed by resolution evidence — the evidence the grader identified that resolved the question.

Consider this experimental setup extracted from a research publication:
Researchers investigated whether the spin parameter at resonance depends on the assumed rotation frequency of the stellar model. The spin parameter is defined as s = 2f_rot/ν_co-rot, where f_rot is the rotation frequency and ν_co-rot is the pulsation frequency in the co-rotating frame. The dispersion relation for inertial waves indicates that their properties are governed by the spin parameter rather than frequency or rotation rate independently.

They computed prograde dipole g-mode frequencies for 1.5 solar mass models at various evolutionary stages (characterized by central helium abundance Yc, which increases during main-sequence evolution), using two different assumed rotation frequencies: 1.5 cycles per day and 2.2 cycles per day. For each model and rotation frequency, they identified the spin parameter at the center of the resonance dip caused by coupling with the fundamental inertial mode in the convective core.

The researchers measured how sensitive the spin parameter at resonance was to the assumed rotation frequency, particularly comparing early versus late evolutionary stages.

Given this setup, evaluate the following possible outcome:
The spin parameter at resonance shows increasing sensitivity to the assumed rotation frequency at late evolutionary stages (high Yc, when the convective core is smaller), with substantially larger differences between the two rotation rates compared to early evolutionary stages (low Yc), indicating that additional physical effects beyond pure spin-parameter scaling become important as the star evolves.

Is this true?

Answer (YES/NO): NO